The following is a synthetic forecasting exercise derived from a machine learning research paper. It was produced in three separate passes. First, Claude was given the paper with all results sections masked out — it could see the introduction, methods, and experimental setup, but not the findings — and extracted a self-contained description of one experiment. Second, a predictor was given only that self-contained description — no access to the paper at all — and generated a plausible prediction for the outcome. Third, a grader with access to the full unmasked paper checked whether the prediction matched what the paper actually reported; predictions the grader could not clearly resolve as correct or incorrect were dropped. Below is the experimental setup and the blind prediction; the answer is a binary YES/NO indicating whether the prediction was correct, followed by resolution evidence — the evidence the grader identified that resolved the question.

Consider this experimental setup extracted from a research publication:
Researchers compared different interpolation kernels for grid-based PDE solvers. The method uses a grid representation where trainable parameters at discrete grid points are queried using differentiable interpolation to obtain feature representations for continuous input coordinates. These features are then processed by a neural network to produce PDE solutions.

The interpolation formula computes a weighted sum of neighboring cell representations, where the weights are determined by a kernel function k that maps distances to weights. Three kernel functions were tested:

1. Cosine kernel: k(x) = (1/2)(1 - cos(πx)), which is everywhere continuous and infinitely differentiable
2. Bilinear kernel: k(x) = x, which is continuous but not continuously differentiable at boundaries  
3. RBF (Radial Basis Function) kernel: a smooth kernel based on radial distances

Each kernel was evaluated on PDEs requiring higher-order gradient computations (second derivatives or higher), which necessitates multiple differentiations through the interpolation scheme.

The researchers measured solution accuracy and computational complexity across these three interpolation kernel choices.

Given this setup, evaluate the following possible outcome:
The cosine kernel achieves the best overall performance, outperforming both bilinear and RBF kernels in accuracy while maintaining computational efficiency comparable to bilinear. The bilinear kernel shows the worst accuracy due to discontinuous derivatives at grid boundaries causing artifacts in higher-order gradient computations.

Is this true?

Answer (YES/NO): NO